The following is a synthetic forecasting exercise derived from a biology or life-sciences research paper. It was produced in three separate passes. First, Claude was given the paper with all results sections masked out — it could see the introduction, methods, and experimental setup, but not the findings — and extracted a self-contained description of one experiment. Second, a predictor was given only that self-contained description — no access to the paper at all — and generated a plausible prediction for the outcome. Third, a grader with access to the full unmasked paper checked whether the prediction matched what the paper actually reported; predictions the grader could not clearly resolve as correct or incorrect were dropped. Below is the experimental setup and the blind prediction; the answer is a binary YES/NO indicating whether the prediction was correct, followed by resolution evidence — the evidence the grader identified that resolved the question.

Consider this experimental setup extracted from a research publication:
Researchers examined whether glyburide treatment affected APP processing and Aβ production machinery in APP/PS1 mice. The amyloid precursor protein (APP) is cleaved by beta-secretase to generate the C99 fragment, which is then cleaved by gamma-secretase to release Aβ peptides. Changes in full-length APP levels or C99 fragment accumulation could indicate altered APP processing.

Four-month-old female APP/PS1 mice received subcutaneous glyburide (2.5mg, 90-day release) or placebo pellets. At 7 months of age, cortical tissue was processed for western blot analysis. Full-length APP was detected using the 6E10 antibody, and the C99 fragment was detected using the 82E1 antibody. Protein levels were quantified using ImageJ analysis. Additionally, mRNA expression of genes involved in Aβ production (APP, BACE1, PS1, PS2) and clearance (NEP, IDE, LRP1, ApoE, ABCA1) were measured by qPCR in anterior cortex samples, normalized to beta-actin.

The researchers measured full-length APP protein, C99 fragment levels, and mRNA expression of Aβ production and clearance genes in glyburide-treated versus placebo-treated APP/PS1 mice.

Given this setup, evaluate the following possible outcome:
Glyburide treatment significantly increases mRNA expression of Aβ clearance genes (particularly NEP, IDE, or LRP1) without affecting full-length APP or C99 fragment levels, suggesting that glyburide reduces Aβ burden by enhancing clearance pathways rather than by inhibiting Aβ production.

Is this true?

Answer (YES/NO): NO